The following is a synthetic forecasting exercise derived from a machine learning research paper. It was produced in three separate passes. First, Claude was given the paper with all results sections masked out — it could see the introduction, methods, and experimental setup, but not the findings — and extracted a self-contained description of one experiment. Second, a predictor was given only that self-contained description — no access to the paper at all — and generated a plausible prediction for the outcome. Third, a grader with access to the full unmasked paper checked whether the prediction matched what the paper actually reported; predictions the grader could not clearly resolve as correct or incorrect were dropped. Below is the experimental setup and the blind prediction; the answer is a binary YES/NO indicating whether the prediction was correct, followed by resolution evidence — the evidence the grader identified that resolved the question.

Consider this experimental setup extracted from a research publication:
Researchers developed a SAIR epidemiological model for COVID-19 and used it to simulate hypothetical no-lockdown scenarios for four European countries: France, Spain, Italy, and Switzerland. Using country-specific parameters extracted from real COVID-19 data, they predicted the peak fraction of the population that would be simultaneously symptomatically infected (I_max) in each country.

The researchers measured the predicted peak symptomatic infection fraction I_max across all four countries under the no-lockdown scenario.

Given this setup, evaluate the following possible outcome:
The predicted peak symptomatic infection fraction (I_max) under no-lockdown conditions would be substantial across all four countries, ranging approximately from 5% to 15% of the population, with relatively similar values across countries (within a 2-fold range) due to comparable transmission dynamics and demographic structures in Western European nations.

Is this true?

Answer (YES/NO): NO